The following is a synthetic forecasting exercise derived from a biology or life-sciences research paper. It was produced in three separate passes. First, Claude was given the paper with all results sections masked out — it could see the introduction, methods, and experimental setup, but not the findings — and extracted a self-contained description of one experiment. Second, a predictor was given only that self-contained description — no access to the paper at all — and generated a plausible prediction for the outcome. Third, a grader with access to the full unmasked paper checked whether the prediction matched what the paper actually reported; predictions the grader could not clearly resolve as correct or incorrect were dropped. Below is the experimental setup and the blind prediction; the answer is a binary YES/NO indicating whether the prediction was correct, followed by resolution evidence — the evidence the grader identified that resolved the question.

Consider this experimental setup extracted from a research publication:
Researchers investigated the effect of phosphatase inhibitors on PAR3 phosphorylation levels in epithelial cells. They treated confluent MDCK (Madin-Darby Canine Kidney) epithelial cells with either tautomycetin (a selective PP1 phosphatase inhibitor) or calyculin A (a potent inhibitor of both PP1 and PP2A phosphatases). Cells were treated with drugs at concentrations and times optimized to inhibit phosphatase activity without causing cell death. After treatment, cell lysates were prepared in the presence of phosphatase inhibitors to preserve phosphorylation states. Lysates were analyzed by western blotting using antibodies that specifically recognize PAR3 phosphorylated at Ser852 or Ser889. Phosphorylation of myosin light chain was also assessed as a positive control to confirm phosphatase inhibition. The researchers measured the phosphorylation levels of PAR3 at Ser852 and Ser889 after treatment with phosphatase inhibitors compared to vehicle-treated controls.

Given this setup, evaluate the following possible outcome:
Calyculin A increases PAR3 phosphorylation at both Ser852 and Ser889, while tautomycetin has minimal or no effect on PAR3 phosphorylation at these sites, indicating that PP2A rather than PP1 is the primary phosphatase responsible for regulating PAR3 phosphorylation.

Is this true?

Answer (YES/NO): NO